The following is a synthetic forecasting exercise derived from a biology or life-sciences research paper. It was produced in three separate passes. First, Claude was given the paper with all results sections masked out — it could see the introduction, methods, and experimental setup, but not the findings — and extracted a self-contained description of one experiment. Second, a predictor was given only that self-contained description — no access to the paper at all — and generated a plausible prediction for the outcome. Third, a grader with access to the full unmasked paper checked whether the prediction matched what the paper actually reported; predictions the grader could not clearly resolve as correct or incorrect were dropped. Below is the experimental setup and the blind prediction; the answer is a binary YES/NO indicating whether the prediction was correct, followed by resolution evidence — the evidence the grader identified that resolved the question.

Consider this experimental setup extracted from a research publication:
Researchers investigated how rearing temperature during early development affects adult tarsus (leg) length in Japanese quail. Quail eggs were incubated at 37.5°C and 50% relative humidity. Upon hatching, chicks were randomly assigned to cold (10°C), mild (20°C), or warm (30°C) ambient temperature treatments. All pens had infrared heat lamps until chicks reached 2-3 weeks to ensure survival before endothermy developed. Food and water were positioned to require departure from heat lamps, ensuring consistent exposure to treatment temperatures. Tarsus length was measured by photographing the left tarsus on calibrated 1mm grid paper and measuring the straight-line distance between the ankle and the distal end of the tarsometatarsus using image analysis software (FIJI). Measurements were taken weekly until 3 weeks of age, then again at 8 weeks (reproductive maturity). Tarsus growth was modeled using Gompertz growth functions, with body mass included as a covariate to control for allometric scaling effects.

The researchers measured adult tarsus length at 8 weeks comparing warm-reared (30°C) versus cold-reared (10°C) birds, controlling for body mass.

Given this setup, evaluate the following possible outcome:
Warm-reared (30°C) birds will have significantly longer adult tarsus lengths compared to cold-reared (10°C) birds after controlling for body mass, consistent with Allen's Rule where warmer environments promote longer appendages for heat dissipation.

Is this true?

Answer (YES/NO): YES